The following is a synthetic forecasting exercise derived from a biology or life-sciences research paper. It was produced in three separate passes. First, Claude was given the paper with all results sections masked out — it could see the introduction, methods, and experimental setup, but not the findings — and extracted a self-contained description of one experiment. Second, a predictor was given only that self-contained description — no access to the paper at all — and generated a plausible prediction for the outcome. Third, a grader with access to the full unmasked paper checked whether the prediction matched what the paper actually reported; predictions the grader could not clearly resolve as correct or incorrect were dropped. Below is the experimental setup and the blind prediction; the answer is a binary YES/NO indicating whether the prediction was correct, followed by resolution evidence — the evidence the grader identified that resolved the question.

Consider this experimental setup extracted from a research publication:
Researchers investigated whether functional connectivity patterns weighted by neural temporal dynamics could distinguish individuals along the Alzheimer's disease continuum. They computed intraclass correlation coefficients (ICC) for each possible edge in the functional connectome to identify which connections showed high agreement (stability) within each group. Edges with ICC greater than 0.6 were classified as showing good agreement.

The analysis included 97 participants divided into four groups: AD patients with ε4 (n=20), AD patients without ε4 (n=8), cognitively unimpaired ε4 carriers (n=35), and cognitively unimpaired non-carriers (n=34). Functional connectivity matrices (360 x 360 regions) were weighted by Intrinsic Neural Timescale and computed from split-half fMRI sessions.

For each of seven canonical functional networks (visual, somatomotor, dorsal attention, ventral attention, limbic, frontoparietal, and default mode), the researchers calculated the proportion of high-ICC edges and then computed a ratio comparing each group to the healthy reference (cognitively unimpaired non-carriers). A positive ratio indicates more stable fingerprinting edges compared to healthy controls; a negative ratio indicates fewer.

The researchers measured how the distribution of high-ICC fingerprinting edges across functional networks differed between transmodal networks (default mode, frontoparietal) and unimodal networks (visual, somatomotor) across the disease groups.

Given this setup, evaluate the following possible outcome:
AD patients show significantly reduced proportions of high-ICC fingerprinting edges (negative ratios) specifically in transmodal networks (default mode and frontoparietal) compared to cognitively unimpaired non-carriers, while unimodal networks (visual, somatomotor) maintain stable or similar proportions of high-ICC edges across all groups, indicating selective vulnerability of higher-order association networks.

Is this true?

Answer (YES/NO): NO